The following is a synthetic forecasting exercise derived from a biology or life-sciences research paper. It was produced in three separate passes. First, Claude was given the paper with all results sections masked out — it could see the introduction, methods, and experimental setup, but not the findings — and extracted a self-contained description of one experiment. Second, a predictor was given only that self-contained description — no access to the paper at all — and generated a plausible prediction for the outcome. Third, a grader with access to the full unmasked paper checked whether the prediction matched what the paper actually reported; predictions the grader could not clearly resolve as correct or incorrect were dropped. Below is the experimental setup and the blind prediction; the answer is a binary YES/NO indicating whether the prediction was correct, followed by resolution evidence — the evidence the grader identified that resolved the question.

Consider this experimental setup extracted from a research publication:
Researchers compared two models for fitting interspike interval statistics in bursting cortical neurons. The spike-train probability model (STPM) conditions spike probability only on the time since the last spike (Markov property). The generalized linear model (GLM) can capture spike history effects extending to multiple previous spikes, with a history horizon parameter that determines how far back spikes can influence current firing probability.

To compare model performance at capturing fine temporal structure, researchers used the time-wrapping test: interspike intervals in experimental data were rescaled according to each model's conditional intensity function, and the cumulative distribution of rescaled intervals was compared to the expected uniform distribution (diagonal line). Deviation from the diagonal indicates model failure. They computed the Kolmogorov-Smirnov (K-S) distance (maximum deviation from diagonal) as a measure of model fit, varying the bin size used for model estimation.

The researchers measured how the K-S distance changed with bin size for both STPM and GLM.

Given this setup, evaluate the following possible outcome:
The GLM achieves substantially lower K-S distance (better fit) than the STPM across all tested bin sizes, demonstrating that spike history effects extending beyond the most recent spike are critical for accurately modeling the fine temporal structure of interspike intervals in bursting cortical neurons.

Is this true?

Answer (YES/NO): NO